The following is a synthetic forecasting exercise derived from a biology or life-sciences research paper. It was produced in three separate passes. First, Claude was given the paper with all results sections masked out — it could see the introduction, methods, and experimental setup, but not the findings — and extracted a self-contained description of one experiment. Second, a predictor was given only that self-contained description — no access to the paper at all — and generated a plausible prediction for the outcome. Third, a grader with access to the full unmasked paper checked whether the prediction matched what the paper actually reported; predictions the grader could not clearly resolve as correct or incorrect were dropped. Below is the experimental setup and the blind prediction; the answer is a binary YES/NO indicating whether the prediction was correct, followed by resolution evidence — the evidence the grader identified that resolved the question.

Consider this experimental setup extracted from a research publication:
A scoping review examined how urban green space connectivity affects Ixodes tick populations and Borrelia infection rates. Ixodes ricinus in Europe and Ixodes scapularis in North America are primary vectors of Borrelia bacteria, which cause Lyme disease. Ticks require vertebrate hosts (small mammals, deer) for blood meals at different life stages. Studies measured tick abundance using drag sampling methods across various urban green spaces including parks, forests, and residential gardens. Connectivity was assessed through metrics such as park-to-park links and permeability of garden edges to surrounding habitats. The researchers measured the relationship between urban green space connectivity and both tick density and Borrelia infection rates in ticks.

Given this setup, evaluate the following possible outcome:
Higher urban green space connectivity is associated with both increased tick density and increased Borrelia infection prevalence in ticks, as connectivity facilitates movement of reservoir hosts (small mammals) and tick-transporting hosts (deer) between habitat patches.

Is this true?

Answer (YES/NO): YES